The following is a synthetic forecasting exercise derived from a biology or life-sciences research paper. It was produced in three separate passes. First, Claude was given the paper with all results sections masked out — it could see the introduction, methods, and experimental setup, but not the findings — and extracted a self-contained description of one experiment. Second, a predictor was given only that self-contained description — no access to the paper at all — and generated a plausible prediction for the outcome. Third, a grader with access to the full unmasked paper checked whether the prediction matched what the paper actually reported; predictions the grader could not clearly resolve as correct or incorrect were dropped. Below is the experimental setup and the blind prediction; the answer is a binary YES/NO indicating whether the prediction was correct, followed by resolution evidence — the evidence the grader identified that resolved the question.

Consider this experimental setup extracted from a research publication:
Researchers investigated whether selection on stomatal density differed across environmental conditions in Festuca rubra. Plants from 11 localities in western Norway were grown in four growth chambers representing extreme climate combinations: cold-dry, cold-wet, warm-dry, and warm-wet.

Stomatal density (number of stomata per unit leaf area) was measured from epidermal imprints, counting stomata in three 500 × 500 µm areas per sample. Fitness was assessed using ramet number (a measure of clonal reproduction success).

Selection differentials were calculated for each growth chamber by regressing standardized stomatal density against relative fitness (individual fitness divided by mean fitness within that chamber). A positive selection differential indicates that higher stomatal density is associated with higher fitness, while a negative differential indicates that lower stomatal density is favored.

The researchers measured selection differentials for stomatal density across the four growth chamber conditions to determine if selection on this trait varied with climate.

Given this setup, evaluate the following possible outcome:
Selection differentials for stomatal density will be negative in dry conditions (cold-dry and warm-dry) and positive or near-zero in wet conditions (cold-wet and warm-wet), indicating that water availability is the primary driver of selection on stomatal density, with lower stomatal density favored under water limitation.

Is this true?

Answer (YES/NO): NO